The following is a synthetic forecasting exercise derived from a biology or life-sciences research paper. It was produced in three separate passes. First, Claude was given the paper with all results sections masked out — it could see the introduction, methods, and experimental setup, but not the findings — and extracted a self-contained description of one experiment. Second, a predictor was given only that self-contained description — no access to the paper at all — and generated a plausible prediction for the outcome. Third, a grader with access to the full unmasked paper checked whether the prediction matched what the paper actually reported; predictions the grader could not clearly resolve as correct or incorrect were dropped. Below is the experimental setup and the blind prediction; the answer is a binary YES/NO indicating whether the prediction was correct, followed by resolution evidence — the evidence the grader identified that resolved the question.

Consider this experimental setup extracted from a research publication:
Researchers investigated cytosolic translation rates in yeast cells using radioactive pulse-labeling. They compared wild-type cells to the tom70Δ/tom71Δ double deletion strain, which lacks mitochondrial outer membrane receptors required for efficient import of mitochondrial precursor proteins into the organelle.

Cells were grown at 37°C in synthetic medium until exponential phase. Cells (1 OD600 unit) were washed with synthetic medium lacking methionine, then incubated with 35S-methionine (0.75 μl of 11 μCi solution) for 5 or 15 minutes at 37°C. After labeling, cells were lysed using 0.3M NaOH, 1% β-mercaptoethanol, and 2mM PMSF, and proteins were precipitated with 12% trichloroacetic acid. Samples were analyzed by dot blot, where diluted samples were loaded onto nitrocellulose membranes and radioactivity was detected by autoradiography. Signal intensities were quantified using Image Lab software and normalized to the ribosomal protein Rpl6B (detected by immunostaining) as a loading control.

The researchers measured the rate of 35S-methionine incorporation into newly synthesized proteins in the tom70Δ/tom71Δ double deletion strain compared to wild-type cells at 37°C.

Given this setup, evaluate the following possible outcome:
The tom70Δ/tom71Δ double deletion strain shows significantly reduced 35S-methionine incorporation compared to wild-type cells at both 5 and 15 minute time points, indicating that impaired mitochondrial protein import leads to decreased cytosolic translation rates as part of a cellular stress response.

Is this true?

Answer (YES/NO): YES